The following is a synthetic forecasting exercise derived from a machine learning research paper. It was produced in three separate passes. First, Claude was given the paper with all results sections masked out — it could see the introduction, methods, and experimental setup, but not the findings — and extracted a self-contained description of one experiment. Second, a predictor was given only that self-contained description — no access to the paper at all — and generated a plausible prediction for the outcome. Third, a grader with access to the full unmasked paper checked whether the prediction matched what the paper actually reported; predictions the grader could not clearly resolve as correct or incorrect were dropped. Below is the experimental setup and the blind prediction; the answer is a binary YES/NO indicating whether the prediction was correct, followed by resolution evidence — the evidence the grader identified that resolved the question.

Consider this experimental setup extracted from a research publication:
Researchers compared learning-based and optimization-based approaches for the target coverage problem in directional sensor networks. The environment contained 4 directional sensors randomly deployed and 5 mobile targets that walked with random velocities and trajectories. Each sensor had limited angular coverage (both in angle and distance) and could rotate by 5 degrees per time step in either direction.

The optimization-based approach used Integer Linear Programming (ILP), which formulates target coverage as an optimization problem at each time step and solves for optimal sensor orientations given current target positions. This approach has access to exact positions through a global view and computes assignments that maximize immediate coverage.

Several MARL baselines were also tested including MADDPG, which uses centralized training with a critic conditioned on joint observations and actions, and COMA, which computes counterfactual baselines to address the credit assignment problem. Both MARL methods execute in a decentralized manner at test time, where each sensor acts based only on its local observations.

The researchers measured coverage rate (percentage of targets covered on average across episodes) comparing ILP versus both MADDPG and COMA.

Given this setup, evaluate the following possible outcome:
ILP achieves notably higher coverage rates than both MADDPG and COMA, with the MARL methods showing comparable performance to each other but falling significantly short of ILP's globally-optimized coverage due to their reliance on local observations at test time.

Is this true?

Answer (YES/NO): NO